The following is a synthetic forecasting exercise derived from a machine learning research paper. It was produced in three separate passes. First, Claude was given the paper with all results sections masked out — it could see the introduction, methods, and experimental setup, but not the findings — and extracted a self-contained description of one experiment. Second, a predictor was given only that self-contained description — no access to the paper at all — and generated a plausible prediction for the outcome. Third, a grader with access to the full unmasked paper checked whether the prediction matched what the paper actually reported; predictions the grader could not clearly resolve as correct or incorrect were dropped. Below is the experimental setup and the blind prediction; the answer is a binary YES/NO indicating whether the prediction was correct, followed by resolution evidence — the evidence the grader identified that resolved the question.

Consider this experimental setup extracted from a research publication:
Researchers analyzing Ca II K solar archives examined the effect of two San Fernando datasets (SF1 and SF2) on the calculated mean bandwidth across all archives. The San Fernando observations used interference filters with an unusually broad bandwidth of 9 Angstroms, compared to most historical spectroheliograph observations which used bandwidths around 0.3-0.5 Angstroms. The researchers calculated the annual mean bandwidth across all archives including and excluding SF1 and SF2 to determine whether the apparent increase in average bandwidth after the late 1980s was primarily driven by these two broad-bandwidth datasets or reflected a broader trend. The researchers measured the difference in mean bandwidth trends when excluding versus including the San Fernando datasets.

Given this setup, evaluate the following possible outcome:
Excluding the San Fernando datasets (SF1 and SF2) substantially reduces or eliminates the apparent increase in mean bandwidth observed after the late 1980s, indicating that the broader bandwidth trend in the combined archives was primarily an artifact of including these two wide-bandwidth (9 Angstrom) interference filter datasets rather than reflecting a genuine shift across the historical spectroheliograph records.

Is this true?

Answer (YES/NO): NO